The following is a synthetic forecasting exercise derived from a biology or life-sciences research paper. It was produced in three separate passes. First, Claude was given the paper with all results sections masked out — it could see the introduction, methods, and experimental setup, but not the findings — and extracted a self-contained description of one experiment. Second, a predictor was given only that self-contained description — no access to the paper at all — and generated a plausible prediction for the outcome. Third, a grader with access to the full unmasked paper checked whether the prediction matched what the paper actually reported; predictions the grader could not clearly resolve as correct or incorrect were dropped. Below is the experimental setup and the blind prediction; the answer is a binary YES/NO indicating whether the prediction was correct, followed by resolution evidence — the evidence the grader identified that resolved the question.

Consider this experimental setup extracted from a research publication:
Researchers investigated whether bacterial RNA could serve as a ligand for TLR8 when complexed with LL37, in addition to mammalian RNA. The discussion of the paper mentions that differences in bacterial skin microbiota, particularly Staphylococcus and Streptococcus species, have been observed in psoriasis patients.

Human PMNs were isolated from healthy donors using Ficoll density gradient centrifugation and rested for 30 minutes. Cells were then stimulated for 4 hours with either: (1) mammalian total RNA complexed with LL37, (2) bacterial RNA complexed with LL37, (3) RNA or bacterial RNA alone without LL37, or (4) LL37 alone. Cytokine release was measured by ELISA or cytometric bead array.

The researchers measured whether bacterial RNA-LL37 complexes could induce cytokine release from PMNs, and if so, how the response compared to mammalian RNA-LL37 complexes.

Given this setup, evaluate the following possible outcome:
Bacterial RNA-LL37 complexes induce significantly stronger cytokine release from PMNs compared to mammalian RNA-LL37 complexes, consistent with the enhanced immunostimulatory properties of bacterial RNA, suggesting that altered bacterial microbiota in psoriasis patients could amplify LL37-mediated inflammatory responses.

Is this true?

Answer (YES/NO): NO